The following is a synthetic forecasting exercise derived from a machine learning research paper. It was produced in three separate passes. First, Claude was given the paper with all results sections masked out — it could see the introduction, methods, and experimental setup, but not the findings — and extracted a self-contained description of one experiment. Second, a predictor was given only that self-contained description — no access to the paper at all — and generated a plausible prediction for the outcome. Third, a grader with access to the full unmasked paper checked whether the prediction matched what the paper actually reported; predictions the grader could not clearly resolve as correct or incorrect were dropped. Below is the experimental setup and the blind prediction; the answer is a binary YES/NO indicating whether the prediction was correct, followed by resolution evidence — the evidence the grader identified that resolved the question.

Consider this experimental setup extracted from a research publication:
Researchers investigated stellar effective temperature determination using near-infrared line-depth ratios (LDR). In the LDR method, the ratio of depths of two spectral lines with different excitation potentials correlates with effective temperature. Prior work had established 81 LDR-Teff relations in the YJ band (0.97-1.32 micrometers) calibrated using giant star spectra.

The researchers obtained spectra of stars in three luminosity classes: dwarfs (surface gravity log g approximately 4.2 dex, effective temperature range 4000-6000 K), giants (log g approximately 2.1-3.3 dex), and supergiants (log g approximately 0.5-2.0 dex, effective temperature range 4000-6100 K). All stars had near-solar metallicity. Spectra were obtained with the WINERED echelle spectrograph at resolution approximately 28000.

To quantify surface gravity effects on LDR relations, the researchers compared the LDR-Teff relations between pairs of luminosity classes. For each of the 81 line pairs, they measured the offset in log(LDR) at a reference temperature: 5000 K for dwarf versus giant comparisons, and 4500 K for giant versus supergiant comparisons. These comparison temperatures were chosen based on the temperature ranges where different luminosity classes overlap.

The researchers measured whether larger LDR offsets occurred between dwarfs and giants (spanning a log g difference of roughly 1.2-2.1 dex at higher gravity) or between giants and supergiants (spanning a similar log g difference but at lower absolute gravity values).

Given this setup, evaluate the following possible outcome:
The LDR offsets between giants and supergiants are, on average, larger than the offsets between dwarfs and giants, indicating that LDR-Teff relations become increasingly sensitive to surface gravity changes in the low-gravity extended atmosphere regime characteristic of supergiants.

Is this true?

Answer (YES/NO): NO